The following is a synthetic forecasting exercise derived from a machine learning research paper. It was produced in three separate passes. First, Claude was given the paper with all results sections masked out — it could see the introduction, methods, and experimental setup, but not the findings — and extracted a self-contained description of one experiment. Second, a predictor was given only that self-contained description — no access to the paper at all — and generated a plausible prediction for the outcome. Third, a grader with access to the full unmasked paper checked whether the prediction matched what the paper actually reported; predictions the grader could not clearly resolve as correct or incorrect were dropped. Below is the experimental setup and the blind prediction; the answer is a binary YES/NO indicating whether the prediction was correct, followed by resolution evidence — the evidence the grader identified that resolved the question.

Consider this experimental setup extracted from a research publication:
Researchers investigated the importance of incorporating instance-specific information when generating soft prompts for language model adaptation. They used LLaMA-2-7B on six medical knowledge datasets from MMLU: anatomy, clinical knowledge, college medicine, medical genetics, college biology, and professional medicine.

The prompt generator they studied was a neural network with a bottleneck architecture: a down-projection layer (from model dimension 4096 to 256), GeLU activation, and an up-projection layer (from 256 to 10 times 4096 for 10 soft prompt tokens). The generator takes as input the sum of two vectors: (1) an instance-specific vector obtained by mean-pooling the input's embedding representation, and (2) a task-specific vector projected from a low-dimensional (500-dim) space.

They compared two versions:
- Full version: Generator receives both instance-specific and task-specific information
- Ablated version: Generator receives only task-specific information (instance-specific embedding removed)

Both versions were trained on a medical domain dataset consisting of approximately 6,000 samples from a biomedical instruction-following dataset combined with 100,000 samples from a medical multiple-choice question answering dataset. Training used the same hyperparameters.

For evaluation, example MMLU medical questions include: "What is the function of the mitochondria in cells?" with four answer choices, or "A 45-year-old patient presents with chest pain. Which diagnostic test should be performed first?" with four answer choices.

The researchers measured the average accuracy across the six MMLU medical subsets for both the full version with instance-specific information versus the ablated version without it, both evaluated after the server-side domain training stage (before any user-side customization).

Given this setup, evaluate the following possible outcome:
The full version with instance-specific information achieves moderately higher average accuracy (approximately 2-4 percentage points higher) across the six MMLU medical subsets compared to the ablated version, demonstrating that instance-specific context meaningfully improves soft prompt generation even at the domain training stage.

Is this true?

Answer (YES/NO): NO